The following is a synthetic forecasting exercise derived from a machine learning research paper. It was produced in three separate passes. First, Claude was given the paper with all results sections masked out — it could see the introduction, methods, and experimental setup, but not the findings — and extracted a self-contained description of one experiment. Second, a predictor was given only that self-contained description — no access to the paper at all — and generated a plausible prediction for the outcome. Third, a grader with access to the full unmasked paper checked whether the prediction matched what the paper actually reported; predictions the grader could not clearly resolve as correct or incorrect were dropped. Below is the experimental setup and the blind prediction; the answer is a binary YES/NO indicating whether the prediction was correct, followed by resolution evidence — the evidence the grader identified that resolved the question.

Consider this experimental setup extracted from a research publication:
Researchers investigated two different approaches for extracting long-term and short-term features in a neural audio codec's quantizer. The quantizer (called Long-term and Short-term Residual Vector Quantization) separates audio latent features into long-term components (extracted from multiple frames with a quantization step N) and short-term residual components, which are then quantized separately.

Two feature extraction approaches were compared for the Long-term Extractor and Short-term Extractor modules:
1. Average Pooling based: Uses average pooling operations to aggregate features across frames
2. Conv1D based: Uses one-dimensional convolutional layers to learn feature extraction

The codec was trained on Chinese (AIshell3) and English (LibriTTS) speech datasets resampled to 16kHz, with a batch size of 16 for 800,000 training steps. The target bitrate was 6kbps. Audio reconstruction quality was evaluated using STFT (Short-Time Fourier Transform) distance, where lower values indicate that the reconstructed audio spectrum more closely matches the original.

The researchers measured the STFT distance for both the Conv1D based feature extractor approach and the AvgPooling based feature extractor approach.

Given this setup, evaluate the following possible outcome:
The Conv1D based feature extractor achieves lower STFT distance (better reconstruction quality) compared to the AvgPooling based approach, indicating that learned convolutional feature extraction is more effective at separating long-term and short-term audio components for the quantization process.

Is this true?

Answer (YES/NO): YES